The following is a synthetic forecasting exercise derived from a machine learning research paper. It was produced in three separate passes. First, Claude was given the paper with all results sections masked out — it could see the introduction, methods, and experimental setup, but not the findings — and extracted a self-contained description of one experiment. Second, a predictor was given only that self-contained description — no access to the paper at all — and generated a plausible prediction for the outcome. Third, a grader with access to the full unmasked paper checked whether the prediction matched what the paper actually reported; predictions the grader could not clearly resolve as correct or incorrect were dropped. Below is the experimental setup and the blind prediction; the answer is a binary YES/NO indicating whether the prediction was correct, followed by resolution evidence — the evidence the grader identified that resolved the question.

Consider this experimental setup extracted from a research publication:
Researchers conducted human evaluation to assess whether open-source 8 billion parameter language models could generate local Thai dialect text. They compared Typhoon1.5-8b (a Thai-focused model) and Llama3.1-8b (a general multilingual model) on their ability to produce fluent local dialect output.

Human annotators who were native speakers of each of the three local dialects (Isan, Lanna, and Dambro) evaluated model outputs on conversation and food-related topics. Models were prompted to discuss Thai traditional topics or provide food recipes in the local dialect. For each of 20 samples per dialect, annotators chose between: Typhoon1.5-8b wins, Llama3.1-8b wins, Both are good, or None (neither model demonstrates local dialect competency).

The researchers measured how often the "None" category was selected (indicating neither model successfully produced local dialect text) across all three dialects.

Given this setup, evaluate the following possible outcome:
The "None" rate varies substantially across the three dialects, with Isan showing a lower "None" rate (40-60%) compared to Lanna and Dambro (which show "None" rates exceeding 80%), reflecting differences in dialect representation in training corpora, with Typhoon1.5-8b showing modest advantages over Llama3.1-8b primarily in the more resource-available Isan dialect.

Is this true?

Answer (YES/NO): NO